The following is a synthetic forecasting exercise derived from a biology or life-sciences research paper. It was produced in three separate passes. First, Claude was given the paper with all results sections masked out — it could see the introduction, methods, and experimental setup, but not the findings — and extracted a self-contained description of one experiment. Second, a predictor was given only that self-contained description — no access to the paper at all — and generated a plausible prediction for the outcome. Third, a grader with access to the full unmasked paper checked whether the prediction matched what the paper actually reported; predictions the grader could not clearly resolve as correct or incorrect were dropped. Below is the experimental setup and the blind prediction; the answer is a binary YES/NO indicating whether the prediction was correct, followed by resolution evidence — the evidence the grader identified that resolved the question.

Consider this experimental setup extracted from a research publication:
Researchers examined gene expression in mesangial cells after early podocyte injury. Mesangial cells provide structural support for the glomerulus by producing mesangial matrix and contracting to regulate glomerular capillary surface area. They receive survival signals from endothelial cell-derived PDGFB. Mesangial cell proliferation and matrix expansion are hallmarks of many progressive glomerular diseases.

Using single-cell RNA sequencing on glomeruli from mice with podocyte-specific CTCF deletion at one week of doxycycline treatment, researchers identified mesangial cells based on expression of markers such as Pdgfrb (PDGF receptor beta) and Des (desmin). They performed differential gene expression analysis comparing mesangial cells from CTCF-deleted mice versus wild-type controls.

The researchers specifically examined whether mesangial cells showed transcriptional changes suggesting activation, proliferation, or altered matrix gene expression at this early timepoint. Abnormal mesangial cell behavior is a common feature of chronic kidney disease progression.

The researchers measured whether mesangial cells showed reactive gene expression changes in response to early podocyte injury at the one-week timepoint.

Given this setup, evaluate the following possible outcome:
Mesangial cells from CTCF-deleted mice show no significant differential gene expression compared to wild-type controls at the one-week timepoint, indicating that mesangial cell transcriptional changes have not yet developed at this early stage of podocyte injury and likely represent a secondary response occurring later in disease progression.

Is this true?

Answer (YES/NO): NO